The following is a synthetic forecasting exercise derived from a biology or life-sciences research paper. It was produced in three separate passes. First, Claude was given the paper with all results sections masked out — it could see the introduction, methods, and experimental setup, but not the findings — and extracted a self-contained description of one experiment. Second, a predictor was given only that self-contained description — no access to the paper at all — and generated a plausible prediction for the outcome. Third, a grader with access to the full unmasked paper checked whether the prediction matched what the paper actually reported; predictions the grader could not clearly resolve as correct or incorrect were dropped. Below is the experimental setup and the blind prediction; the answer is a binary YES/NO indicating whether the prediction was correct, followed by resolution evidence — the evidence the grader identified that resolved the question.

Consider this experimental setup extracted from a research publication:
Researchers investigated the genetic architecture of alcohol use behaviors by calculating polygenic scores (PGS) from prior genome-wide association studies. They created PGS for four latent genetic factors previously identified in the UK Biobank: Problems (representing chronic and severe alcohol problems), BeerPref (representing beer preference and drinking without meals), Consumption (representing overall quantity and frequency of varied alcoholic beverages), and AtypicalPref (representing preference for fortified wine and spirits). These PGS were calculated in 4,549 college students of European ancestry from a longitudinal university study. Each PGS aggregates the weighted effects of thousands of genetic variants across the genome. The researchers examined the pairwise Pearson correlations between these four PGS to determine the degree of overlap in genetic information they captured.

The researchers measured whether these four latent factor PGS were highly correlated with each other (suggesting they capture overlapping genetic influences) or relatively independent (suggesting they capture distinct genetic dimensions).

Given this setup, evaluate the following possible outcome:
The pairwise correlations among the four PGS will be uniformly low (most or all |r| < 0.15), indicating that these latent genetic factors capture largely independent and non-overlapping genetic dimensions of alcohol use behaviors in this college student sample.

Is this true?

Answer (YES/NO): NO